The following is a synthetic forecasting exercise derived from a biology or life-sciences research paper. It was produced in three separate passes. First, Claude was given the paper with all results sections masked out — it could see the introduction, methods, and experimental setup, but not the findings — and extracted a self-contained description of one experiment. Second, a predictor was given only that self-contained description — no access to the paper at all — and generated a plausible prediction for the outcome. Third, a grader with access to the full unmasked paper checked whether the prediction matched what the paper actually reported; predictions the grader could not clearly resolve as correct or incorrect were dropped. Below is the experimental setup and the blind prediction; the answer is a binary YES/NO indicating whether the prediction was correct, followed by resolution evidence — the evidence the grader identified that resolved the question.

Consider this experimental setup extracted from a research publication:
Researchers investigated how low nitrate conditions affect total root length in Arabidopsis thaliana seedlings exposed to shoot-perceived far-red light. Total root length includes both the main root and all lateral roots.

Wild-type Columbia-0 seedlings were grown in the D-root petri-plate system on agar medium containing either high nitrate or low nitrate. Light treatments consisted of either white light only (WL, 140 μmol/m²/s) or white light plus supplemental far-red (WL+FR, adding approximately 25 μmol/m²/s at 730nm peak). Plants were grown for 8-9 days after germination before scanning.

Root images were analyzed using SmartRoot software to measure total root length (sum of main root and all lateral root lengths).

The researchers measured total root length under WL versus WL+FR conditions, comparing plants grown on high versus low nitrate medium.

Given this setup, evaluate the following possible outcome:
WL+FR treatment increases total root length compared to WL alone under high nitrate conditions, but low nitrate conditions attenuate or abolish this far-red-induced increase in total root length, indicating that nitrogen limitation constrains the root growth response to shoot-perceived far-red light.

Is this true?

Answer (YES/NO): NO